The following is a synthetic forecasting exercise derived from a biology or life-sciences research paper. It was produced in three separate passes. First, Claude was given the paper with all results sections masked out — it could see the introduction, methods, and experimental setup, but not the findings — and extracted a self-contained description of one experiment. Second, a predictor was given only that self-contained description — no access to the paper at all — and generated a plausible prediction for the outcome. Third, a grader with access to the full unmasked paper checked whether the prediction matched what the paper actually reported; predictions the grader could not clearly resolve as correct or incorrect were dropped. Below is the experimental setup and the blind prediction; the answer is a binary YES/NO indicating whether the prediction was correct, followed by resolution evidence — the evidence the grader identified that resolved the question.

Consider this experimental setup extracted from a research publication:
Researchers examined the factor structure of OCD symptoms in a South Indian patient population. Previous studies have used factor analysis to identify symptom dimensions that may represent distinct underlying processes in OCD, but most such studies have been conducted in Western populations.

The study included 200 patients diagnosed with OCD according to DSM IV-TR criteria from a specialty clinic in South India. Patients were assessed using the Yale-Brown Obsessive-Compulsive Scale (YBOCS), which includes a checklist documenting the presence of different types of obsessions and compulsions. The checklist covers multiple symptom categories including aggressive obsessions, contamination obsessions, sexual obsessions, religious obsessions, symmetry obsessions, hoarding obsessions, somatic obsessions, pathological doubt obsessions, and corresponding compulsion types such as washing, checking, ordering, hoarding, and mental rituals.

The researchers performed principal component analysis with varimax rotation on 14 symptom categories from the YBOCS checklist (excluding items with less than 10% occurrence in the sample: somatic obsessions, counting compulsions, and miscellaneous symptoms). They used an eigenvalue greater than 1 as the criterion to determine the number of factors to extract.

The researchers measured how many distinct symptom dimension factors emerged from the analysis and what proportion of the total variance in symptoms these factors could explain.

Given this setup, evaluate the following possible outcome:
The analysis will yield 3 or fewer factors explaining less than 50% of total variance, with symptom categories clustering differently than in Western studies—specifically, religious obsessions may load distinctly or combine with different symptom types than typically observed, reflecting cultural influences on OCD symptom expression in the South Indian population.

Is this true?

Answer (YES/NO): NO